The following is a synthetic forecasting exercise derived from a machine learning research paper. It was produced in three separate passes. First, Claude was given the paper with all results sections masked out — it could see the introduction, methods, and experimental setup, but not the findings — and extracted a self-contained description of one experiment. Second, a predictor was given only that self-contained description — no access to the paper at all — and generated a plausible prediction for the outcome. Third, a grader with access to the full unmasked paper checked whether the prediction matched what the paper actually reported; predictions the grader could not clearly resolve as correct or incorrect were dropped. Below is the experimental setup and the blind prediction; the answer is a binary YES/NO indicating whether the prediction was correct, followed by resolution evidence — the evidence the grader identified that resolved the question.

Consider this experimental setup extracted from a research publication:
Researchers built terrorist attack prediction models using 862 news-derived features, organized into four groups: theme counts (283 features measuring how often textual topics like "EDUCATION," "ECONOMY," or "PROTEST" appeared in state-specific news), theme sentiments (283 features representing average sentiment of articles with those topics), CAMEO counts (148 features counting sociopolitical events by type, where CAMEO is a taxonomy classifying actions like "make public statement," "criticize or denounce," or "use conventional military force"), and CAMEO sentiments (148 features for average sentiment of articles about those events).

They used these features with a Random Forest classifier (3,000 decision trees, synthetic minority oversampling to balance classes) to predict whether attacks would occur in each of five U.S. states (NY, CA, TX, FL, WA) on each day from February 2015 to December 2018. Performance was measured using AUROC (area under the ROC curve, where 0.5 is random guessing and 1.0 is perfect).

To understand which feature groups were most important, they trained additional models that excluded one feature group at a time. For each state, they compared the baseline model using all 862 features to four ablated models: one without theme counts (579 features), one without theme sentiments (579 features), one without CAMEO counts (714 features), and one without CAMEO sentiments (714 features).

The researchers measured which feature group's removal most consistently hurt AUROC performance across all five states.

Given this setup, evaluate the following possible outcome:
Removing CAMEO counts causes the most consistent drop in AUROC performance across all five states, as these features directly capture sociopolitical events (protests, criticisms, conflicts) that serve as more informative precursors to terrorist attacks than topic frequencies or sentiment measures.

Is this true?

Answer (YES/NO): YES